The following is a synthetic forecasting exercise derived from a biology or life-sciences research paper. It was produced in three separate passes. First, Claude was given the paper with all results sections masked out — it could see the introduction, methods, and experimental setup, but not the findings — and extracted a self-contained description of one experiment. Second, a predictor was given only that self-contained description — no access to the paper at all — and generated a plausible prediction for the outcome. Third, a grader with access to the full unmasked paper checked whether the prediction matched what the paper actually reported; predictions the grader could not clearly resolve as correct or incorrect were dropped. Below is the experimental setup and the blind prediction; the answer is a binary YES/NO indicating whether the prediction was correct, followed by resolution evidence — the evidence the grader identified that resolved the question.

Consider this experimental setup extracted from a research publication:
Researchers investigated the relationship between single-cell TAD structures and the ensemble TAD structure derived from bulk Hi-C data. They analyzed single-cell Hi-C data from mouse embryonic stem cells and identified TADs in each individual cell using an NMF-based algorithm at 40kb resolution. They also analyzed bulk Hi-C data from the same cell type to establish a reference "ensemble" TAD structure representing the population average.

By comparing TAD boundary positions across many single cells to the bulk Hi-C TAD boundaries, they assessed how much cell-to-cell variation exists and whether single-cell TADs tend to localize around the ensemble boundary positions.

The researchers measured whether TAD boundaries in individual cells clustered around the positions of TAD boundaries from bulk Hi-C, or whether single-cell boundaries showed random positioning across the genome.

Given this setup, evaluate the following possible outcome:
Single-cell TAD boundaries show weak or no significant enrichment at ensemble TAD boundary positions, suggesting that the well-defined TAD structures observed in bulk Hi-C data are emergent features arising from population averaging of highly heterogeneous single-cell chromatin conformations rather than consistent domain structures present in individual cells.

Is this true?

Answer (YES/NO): NO